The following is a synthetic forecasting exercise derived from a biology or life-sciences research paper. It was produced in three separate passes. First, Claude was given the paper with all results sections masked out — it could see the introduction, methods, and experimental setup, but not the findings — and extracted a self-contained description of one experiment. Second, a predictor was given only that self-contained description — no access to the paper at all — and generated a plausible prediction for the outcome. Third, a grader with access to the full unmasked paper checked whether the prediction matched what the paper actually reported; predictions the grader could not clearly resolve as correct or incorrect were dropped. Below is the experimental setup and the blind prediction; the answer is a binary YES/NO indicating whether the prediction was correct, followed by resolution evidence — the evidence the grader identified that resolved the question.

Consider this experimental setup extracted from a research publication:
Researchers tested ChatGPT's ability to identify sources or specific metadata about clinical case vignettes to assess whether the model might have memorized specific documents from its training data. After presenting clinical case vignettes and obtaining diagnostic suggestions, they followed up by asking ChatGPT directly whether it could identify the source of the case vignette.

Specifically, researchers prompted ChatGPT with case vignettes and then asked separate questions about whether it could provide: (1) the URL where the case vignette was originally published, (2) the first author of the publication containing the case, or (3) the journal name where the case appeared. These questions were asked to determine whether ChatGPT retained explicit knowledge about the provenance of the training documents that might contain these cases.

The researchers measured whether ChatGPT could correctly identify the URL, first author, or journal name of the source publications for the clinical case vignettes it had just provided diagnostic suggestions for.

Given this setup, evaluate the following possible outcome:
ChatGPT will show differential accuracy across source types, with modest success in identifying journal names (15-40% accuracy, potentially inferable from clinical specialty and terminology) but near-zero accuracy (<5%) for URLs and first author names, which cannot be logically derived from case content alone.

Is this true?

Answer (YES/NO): NO